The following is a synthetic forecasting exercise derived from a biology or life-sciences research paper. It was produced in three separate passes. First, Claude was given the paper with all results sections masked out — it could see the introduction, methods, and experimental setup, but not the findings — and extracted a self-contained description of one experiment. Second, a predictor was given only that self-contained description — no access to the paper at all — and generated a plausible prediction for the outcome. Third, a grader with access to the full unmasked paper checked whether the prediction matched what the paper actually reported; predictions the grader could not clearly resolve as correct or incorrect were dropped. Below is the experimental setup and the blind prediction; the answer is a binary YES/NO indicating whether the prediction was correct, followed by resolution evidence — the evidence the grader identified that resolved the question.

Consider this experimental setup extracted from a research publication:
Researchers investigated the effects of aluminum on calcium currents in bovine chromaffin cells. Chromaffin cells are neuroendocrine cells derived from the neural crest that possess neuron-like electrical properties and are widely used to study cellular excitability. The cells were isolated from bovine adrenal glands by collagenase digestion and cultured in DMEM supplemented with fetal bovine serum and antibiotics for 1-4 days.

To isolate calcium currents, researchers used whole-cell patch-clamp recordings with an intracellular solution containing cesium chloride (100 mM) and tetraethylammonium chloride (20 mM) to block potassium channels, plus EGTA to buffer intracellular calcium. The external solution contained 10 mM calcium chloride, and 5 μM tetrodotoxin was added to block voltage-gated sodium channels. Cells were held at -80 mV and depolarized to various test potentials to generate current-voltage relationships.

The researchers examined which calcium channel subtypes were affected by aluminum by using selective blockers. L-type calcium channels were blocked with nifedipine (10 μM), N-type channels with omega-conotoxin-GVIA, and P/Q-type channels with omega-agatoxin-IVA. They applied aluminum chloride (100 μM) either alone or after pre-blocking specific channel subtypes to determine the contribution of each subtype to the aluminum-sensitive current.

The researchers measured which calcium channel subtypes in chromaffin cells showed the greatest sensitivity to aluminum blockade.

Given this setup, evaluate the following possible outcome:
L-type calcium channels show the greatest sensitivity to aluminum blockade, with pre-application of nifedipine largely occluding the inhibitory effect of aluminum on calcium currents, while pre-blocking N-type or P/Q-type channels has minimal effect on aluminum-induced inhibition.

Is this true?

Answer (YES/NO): NO